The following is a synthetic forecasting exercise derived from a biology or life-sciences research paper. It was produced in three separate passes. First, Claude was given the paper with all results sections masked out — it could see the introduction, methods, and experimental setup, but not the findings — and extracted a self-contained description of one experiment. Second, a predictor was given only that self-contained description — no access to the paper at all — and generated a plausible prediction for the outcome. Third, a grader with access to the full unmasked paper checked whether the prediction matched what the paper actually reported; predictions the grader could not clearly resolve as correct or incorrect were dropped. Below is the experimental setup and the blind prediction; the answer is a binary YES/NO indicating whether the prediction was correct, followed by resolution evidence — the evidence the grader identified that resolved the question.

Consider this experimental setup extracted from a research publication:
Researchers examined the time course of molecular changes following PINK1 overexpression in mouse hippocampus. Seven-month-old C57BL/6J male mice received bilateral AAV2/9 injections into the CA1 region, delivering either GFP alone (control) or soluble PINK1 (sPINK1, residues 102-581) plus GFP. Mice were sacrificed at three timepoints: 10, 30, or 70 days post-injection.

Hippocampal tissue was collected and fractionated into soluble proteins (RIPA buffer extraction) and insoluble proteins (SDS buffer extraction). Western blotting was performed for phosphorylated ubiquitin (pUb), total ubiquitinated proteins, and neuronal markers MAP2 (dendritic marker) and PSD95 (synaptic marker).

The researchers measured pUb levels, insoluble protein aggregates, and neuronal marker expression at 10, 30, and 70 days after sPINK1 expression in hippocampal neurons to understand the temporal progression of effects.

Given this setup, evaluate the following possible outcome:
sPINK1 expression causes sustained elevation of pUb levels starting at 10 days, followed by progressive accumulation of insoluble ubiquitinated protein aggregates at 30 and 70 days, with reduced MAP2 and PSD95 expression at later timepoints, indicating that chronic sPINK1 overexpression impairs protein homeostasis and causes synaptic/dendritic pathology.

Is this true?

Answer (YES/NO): YES